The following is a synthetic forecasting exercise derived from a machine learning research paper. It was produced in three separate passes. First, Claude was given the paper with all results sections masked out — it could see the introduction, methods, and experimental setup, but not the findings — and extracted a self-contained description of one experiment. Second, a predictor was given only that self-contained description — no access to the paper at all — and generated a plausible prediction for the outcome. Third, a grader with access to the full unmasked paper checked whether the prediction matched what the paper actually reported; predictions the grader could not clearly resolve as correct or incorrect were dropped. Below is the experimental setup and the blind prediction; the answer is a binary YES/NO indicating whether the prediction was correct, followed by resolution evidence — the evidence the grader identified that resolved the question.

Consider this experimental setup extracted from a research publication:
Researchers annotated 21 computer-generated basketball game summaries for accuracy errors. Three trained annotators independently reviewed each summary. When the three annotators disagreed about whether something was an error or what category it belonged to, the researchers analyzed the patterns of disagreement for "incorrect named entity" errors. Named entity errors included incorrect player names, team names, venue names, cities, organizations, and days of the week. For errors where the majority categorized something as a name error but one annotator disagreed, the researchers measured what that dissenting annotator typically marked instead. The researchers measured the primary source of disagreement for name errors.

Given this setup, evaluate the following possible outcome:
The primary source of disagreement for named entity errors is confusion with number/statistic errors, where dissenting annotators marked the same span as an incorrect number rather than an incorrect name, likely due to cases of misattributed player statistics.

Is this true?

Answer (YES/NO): NO